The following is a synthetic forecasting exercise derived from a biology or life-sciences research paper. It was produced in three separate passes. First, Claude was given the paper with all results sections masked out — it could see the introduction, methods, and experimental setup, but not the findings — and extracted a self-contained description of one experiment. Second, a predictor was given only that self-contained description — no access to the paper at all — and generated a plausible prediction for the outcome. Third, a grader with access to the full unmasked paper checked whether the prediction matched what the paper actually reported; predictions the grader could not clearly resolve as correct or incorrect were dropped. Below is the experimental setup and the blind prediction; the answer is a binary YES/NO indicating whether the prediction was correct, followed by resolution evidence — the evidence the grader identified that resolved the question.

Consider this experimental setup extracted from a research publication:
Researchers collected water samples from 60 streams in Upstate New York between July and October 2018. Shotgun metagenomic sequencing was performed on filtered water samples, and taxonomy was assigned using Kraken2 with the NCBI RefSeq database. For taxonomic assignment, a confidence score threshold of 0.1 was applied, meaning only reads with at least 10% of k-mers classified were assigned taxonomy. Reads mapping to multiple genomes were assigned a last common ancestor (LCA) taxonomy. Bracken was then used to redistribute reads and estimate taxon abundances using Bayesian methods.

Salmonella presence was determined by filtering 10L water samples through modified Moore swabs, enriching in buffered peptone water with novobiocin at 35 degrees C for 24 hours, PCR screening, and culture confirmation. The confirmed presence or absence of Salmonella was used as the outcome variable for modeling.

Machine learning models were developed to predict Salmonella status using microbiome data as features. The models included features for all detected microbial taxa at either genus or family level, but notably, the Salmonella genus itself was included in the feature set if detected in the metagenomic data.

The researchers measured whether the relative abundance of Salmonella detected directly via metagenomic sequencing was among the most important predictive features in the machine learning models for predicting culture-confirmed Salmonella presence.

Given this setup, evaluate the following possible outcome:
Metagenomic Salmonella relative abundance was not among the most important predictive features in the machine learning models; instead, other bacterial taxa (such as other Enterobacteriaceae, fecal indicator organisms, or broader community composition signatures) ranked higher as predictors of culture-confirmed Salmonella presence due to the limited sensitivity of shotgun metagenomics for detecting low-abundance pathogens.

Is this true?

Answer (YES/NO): NO